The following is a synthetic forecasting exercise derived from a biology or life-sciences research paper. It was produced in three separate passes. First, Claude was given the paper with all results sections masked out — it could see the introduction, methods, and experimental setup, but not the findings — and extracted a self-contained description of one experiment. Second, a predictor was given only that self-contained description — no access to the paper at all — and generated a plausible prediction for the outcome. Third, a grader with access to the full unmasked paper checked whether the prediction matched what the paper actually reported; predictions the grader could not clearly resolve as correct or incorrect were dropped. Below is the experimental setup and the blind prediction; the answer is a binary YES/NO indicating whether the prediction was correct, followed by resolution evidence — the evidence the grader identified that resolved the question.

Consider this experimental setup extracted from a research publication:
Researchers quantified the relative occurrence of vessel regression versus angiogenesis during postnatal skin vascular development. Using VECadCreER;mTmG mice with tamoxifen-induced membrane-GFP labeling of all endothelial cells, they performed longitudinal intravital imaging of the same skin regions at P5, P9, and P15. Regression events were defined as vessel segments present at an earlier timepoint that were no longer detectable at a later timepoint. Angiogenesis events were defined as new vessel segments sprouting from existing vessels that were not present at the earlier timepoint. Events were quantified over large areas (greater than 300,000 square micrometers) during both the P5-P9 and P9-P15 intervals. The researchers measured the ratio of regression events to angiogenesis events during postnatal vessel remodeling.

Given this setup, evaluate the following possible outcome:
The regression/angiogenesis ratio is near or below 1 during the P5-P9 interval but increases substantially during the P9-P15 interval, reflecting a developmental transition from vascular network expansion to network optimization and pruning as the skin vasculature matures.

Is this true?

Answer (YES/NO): NO